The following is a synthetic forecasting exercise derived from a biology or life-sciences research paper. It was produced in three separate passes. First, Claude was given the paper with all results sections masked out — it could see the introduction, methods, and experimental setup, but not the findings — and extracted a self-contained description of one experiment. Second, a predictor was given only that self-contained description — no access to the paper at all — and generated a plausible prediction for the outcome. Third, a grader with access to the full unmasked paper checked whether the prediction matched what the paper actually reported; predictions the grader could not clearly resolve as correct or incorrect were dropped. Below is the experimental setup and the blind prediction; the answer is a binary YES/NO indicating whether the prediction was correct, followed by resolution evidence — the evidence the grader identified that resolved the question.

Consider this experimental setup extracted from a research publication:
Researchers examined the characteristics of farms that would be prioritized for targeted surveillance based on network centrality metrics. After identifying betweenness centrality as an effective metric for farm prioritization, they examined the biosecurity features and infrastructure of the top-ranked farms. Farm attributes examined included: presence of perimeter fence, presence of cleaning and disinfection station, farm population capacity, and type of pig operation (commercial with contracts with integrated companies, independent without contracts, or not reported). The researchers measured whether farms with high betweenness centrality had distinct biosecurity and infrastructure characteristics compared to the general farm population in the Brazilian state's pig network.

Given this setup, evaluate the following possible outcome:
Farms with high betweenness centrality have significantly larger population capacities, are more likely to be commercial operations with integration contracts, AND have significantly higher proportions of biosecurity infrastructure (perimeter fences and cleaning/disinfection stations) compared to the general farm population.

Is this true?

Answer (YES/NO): NO